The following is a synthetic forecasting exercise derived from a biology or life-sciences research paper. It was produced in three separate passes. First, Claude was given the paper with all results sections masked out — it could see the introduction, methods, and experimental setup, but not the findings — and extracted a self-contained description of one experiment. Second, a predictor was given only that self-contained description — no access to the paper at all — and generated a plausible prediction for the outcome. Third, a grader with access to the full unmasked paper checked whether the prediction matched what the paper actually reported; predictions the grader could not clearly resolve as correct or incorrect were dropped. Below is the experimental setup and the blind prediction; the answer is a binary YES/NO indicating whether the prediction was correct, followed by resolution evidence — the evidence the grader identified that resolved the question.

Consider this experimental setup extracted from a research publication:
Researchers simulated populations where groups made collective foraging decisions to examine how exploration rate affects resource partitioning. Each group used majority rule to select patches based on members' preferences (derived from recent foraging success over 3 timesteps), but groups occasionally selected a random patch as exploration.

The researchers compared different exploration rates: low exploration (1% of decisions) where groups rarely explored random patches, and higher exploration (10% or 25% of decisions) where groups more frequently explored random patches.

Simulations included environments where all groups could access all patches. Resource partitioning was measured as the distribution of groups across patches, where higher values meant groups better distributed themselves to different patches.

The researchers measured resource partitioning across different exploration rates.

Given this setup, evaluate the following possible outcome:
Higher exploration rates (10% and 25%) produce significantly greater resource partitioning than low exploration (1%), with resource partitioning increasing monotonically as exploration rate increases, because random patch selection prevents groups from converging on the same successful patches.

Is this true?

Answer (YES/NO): NO